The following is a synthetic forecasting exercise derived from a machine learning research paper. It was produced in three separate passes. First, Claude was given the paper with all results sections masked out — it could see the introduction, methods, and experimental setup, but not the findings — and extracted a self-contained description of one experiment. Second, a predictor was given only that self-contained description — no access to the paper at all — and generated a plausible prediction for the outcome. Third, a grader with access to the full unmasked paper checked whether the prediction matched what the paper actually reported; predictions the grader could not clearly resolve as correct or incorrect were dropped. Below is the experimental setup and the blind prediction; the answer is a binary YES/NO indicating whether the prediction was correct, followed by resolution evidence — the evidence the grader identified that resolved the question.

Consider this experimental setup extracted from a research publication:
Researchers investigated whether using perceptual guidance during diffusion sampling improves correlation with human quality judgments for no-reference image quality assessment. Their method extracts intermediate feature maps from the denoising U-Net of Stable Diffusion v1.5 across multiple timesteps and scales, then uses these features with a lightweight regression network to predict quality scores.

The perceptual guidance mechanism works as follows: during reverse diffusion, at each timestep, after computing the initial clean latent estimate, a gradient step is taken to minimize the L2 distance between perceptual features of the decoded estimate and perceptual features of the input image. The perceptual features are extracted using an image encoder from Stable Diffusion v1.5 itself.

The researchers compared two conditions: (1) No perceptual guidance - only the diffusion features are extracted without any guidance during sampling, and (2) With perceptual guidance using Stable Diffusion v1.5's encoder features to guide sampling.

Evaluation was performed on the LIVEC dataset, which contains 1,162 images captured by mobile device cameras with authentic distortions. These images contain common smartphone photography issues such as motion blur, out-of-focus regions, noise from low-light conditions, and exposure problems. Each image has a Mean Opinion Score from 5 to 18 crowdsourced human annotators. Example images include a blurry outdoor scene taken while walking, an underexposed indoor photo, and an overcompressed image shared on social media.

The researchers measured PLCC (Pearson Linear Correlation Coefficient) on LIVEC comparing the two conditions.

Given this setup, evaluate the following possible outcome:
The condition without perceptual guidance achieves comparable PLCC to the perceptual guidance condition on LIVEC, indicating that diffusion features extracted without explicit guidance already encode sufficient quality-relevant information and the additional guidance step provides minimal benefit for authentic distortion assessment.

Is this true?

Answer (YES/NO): NO